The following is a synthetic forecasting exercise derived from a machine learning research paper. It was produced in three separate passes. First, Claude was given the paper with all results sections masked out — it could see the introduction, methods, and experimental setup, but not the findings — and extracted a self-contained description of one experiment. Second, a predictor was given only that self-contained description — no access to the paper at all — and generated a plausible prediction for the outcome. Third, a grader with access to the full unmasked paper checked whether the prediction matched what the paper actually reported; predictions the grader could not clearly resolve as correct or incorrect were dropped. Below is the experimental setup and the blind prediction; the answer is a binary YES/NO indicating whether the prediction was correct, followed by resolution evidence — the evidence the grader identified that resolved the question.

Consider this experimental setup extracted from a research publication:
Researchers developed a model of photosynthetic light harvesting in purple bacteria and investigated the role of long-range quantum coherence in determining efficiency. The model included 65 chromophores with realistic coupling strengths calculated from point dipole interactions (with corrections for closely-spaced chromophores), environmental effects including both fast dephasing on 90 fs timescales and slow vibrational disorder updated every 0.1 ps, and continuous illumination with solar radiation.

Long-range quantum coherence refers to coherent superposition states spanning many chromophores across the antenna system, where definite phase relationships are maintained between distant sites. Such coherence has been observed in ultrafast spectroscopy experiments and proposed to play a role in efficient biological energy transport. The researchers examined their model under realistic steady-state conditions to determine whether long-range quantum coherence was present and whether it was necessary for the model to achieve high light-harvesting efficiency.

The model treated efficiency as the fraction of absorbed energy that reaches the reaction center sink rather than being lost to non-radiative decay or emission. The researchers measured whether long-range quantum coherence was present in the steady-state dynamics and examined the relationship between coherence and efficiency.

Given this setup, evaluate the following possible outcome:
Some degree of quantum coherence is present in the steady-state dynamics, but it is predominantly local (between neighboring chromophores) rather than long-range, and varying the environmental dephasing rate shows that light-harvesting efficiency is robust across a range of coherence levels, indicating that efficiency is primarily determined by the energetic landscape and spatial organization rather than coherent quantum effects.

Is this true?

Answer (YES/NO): NO